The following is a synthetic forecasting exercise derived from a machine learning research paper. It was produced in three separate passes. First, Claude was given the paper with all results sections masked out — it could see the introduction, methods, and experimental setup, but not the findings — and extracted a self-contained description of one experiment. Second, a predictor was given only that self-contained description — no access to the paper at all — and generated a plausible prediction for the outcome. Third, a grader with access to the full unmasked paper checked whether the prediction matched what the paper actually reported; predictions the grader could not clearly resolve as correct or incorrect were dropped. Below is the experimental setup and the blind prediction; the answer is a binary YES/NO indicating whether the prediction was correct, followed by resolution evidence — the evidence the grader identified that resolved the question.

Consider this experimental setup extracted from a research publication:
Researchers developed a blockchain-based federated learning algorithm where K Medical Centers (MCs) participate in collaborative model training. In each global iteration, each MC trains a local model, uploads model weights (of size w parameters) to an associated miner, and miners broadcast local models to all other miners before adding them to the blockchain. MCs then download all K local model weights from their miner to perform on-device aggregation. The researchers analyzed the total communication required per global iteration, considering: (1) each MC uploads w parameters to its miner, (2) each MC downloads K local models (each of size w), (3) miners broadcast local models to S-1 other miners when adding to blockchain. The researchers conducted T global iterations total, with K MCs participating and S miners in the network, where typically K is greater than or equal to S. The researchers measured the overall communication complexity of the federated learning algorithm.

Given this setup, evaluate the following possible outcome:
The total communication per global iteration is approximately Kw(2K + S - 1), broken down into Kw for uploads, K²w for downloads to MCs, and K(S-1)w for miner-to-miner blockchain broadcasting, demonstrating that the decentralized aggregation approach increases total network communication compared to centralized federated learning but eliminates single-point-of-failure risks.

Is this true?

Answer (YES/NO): NO